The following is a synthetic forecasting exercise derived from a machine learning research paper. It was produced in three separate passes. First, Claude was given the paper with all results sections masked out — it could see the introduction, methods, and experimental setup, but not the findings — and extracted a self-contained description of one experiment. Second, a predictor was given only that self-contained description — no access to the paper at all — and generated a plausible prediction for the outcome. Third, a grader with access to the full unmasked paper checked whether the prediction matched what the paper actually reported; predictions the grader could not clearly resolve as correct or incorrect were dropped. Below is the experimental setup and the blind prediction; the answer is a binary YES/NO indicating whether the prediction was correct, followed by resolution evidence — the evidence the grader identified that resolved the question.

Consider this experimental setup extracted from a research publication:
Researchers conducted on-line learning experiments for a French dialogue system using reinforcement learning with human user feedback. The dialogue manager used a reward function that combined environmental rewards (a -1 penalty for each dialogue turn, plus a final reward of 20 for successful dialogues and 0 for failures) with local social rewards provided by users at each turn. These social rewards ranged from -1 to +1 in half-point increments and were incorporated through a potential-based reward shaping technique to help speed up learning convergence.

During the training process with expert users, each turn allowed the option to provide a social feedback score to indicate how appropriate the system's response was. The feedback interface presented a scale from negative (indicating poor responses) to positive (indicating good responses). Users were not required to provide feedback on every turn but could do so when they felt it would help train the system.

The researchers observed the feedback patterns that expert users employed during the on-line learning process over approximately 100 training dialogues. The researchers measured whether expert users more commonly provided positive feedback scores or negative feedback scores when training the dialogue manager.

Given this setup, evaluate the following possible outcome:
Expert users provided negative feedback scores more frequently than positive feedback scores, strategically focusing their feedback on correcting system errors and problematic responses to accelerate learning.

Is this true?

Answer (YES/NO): NO